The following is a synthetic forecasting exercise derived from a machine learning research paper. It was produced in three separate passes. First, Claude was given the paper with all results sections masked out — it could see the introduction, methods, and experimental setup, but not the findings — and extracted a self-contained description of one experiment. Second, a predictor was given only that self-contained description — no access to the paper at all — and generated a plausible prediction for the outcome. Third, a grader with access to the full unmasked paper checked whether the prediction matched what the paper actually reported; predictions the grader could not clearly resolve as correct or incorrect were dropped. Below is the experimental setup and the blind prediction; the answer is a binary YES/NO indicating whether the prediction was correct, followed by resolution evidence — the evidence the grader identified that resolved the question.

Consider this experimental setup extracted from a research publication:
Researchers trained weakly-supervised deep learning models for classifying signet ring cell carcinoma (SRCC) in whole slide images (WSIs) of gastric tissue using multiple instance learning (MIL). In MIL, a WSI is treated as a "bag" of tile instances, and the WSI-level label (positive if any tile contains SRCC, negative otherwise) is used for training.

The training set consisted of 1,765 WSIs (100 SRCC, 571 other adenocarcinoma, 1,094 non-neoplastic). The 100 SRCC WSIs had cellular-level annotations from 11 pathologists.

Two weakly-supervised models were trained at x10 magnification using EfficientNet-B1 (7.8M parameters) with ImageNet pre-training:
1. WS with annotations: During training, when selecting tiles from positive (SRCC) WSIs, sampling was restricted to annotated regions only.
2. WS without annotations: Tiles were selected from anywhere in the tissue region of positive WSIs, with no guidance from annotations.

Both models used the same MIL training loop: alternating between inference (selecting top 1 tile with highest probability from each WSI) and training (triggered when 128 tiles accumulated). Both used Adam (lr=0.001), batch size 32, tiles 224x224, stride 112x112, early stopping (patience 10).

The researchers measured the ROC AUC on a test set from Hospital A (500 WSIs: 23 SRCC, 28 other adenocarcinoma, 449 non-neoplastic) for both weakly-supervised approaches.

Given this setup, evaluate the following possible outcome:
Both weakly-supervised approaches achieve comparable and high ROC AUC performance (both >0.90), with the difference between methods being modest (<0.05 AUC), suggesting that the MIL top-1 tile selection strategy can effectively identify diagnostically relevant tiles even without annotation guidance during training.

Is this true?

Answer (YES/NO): YES